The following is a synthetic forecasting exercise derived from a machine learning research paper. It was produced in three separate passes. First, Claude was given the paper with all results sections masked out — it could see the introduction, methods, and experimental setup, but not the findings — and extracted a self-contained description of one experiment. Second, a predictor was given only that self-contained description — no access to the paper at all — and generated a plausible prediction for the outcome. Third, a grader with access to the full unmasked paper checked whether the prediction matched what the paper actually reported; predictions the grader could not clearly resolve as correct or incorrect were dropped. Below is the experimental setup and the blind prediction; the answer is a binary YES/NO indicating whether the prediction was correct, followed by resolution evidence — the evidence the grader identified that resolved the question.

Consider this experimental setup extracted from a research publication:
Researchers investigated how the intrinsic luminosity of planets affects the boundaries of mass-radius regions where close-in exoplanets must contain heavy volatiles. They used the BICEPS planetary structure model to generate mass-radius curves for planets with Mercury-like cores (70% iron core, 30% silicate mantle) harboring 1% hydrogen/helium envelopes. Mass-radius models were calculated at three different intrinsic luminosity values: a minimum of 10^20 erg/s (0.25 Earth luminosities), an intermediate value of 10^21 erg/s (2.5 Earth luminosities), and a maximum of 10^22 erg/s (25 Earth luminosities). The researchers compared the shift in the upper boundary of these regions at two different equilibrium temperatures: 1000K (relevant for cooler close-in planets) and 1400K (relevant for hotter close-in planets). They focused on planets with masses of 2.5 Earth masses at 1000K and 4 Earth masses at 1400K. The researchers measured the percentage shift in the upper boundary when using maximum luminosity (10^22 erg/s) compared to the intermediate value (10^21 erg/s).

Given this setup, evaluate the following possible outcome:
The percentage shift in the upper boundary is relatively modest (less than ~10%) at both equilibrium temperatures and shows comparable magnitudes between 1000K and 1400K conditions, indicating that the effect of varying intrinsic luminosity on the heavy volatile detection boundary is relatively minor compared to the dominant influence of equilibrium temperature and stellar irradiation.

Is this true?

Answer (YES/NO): NO